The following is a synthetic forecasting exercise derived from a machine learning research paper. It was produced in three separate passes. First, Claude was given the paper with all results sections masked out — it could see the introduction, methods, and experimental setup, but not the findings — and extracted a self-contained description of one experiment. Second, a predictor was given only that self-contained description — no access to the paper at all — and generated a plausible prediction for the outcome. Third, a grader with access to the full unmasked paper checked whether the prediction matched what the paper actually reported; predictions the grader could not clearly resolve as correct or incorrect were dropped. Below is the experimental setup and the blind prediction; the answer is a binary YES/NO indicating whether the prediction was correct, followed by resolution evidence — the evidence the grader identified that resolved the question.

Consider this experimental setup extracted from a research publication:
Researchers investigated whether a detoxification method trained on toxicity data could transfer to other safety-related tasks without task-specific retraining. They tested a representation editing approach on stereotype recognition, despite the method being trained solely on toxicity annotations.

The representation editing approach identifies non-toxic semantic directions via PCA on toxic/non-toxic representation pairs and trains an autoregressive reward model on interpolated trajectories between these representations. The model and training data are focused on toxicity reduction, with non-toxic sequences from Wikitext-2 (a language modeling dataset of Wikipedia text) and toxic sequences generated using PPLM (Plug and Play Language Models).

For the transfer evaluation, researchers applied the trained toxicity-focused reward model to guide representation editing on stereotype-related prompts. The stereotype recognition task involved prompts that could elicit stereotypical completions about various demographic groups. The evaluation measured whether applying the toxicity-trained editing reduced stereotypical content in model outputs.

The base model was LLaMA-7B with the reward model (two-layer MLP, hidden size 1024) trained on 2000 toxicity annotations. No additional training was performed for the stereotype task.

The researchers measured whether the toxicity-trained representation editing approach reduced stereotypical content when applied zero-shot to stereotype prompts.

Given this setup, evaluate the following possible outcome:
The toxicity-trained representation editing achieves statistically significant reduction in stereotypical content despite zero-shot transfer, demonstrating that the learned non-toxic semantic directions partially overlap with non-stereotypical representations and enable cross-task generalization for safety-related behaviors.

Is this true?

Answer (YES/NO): NO